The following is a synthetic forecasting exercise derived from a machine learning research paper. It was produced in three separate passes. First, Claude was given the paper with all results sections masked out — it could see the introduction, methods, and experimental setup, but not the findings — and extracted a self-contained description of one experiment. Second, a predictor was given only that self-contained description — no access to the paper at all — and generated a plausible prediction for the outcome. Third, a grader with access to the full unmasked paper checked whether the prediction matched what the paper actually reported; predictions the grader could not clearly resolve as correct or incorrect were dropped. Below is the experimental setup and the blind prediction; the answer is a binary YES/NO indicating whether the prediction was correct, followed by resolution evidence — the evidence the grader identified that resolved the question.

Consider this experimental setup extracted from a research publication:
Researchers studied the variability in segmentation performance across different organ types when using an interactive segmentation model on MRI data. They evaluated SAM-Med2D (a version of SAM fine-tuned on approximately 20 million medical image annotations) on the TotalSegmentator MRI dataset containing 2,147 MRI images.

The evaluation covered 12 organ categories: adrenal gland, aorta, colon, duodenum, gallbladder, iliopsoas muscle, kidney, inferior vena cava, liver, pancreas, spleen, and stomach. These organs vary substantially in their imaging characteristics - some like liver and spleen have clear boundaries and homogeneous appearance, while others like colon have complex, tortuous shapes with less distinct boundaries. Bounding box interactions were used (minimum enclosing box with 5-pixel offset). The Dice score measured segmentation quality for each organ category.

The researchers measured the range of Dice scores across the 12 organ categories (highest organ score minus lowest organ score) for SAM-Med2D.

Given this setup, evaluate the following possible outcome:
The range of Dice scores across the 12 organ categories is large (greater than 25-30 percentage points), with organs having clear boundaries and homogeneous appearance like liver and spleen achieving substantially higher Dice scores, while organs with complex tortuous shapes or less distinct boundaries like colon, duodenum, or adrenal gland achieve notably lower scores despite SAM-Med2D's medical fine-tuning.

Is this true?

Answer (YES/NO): YES